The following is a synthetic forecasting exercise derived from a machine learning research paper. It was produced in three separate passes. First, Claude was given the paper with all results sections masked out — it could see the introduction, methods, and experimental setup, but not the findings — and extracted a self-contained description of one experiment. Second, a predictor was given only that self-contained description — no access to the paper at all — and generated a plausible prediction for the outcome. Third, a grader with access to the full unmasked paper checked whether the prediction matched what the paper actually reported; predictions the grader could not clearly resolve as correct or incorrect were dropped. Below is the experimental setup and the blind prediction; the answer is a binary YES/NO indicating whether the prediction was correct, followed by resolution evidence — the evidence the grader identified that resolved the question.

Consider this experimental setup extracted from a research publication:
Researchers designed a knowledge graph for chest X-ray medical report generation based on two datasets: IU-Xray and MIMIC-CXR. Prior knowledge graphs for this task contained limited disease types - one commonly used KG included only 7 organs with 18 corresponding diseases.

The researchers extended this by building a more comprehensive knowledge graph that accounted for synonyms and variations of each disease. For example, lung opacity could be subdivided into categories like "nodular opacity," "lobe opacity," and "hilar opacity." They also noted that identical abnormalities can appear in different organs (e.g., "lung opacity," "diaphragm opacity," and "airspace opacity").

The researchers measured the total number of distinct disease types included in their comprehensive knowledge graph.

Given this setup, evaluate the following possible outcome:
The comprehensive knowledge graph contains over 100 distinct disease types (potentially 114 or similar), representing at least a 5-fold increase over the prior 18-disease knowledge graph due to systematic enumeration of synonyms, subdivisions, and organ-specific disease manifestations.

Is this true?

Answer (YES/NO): YES